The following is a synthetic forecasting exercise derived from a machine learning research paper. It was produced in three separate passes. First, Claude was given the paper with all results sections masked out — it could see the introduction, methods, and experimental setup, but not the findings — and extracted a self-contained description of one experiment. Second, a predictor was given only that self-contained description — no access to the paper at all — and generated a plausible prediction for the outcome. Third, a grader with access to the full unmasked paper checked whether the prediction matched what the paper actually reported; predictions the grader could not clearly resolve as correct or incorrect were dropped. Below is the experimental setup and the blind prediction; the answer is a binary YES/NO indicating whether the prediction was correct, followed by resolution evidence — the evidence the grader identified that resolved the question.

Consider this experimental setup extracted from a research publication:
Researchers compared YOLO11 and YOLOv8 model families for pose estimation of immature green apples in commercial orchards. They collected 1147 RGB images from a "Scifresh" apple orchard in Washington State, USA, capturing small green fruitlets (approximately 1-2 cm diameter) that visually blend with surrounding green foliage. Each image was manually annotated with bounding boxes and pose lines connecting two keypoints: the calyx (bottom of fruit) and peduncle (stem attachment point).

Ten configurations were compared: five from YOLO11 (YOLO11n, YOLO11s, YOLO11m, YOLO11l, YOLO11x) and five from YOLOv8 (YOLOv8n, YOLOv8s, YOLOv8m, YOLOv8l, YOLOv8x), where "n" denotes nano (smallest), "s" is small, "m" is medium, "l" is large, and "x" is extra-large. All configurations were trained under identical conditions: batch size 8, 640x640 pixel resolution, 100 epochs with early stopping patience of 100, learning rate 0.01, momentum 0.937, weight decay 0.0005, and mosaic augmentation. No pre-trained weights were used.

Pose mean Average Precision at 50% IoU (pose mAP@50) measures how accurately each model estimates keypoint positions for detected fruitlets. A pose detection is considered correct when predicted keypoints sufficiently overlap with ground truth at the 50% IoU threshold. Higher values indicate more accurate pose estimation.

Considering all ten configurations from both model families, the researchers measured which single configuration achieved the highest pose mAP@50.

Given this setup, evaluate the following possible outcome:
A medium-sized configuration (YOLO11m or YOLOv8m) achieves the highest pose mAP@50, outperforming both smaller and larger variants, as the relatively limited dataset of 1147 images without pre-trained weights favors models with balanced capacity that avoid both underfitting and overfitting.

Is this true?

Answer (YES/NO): NO